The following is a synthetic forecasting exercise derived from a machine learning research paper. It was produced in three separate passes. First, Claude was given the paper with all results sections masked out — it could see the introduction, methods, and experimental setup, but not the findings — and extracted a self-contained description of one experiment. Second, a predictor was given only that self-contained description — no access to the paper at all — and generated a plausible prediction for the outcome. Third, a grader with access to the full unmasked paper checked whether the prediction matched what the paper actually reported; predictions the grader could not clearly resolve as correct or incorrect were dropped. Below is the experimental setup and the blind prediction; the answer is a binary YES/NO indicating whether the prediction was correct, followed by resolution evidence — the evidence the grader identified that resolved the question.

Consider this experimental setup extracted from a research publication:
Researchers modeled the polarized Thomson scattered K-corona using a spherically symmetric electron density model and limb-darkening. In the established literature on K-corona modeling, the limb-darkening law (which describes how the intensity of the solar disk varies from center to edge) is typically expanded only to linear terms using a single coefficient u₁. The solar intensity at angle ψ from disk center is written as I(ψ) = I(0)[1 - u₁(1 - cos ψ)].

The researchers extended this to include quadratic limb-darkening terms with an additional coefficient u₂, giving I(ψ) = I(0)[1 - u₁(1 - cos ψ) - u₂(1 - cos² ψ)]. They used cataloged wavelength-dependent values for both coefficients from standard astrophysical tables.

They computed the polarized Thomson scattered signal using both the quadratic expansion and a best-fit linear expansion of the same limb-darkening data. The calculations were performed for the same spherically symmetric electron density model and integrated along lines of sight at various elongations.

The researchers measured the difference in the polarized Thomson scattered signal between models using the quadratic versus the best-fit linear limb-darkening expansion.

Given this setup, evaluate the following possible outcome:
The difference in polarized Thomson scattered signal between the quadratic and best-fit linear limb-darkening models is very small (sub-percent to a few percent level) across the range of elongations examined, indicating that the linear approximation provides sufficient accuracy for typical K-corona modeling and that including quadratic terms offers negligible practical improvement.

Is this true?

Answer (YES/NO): YES